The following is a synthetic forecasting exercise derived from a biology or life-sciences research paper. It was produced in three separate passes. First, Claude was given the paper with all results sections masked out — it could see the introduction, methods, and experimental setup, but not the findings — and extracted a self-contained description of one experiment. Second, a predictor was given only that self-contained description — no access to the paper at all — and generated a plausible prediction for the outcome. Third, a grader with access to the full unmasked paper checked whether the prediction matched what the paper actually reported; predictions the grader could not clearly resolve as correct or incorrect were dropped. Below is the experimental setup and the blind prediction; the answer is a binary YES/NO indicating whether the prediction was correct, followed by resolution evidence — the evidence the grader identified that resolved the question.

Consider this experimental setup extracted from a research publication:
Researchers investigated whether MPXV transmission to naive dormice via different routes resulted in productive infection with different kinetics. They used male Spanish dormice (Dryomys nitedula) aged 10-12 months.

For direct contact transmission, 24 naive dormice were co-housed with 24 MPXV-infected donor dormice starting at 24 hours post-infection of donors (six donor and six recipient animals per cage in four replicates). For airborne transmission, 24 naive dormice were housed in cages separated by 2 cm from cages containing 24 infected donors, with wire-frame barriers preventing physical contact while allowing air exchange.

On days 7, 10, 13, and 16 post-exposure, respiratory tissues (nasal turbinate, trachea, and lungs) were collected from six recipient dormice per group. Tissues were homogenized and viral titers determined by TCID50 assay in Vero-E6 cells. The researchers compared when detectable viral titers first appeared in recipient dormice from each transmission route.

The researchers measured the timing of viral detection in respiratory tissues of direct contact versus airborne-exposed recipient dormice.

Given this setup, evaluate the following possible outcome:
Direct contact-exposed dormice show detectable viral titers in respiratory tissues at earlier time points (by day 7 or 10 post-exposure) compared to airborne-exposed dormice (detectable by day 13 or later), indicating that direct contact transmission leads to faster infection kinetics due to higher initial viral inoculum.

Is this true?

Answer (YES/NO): NO